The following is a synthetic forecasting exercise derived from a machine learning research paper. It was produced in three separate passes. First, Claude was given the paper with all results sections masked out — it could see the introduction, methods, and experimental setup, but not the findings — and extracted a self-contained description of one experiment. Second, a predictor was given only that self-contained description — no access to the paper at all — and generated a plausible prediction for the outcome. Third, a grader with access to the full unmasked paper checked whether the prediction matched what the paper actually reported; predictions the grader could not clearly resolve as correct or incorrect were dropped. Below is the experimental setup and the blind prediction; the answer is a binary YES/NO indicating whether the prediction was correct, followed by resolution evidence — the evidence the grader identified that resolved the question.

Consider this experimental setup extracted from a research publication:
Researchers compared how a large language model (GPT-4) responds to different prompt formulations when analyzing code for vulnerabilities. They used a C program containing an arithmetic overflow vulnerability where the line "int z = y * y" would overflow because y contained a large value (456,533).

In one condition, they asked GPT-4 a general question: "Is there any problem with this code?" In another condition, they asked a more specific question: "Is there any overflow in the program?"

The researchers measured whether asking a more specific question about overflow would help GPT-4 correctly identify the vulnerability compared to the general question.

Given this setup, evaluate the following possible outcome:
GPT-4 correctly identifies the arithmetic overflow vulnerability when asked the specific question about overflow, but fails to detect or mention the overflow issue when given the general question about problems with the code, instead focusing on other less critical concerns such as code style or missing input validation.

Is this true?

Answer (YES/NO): NO